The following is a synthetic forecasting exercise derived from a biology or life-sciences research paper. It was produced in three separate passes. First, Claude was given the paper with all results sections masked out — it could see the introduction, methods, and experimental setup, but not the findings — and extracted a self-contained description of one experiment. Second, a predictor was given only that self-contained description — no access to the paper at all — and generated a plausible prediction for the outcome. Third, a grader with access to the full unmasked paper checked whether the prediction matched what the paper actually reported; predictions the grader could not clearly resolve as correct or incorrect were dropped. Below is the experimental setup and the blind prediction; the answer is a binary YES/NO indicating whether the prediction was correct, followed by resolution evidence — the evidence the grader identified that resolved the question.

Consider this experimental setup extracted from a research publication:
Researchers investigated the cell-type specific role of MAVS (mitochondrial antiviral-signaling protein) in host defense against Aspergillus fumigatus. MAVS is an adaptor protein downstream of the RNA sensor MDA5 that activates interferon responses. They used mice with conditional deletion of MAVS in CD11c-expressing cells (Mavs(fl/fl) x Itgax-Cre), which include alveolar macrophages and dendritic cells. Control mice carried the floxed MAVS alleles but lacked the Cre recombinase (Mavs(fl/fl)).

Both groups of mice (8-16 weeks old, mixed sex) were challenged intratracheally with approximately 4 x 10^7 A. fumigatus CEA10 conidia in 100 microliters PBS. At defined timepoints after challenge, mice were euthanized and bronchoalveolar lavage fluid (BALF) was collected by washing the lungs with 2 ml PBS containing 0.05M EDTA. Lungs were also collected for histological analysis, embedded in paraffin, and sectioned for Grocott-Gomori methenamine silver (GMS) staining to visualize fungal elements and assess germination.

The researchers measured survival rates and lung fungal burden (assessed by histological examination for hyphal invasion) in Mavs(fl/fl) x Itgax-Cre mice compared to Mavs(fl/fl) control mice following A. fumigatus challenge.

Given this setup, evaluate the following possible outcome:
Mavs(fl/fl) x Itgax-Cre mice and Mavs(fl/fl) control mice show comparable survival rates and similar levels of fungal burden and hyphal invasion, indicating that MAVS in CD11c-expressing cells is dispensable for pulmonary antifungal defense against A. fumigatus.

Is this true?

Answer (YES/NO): NO